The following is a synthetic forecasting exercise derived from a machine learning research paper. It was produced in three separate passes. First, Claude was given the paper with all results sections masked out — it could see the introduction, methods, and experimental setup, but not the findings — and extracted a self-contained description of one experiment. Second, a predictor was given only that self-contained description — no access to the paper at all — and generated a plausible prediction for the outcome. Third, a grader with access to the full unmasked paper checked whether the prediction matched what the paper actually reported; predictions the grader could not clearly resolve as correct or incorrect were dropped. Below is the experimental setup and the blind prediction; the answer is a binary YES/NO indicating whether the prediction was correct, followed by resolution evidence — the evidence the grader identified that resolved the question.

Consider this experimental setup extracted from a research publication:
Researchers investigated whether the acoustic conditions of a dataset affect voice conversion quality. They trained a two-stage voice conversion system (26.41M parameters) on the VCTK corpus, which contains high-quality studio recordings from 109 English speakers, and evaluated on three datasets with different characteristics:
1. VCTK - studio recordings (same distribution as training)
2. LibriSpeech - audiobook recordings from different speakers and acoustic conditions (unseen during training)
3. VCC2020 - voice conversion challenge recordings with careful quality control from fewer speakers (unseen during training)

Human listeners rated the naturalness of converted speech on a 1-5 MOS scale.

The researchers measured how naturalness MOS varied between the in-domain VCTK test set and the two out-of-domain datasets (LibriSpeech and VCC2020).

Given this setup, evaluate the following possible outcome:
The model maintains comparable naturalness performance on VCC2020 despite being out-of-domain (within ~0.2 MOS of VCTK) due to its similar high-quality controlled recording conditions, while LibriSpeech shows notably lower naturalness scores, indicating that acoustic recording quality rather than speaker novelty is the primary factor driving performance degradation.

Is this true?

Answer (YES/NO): YES